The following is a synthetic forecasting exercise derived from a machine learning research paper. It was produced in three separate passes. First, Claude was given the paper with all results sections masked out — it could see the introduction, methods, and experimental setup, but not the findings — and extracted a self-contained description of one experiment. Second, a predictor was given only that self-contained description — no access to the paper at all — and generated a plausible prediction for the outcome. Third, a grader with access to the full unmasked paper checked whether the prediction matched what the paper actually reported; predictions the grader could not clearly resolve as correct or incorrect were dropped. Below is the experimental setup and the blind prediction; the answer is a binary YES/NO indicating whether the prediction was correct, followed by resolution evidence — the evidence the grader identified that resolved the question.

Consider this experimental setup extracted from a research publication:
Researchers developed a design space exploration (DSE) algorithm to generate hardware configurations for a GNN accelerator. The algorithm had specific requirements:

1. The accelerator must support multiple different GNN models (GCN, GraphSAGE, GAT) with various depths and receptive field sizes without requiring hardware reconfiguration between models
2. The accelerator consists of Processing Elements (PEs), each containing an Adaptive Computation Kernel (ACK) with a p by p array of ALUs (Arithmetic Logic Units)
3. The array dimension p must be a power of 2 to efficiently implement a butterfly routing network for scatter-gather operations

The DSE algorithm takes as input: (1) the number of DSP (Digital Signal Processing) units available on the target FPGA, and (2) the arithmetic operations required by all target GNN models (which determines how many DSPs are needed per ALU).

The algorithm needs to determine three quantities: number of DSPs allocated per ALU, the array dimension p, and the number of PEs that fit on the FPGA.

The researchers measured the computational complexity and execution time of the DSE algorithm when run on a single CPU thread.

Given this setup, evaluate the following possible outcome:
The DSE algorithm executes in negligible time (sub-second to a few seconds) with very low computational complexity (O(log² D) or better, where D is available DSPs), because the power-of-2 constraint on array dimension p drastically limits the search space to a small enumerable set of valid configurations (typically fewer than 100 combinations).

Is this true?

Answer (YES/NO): YES